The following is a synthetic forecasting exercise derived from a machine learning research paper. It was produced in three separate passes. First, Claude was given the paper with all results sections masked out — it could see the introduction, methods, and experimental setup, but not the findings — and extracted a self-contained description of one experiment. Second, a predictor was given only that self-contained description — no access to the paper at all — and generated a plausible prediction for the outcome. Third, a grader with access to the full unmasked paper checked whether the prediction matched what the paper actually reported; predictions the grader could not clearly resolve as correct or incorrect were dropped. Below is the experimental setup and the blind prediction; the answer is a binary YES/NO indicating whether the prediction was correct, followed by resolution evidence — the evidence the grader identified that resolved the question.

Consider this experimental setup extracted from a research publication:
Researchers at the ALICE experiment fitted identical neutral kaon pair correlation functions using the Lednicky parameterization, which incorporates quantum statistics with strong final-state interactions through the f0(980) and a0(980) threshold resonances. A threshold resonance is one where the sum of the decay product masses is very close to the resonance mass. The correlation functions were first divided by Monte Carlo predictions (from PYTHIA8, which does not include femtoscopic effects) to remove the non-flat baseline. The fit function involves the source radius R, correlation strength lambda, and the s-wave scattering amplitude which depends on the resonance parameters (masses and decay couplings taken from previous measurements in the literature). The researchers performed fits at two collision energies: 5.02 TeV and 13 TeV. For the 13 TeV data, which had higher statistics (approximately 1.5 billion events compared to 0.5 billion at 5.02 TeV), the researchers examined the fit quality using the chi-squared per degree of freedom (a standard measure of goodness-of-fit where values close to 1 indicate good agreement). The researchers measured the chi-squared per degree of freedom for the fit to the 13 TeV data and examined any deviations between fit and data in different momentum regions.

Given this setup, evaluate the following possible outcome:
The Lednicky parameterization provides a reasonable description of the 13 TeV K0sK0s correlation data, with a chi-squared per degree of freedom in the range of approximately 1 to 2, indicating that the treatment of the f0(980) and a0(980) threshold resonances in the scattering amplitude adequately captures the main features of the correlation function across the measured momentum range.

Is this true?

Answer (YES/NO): NO